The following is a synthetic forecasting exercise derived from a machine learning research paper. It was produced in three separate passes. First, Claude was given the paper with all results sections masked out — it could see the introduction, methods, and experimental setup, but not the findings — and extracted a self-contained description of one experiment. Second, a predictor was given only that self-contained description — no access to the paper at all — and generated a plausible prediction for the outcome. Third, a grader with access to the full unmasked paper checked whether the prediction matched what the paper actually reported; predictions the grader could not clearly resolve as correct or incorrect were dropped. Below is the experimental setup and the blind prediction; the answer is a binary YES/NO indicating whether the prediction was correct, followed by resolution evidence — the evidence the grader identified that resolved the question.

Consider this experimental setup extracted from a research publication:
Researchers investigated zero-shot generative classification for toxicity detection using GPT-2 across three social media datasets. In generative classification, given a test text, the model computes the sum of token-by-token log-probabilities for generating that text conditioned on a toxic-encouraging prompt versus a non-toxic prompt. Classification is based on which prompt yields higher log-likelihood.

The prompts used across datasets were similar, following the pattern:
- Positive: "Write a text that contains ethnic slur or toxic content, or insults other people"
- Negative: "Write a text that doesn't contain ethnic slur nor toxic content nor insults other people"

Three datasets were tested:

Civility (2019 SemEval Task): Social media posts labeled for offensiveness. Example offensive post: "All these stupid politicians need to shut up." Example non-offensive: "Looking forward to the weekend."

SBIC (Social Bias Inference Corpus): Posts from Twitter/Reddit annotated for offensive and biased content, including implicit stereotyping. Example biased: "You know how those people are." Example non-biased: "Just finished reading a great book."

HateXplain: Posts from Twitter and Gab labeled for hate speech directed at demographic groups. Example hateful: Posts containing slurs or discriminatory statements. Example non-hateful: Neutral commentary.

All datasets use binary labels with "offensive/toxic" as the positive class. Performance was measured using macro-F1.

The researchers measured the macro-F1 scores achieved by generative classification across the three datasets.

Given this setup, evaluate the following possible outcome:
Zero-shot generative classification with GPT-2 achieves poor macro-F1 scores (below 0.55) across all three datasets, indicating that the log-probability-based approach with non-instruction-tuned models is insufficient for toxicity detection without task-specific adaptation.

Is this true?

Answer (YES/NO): YES